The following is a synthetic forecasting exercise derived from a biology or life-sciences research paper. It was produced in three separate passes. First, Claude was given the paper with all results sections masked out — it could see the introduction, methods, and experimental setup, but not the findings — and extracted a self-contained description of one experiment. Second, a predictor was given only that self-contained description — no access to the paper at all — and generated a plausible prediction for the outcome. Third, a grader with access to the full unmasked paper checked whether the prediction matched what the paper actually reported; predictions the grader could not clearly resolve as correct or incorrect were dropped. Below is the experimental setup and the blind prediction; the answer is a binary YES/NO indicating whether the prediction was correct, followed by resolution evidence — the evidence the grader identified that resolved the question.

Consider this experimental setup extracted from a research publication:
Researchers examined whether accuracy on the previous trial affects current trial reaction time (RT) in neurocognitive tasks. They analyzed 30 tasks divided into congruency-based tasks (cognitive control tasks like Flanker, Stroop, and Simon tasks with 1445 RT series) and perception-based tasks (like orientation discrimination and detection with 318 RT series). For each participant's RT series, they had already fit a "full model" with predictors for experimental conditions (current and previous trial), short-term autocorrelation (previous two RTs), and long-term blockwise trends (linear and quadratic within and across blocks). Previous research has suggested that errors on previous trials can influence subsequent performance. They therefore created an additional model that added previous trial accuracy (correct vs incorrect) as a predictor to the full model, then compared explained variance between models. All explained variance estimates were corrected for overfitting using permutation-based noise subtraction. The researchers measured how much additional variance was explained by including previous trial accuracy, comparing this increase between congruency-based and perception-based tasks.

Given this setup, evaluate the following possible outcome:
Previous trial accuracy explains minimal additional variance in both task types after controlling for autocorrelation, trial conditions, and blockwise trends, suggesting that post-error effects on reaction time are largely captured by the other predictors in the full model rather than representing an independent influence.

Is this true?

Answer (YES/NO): NO